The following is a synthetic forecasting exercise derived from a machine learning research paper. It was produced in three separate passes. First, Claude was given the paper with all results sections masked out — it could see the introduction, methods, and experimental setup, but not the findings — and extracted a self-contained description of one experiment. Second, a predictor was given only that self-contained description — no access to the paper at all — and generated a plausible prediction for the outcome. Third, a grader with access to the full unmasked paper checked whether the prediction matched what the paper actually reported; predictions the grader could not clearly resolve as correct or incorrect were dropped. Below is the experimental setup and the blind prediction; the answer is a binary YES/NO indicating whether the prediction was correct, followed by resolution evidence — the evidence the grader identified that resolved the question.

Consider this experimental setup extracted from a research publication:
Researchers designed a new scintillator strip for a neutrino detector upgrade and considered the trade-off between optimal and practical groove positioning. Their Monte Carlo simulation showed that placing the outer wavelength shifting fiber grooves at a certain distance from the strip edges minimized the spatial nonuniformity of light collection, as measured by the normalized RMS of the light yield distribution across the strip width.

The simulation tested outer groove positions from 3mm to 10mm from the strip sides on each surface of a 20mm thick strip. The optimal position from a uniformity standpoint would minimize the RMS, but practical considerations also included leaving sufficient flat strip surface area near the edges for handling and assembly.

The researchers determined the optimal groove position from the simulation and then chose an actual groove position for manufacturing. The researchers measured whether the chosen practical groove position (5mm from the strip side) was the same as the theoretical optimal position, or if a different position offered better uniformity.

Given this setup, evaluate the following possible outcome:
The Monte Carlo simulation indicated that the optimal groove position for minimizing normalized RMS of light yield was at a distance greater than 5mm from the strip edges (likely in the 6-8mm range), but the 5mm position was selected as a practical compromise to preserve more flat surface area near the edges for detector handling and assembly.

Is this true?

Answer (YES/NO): NO